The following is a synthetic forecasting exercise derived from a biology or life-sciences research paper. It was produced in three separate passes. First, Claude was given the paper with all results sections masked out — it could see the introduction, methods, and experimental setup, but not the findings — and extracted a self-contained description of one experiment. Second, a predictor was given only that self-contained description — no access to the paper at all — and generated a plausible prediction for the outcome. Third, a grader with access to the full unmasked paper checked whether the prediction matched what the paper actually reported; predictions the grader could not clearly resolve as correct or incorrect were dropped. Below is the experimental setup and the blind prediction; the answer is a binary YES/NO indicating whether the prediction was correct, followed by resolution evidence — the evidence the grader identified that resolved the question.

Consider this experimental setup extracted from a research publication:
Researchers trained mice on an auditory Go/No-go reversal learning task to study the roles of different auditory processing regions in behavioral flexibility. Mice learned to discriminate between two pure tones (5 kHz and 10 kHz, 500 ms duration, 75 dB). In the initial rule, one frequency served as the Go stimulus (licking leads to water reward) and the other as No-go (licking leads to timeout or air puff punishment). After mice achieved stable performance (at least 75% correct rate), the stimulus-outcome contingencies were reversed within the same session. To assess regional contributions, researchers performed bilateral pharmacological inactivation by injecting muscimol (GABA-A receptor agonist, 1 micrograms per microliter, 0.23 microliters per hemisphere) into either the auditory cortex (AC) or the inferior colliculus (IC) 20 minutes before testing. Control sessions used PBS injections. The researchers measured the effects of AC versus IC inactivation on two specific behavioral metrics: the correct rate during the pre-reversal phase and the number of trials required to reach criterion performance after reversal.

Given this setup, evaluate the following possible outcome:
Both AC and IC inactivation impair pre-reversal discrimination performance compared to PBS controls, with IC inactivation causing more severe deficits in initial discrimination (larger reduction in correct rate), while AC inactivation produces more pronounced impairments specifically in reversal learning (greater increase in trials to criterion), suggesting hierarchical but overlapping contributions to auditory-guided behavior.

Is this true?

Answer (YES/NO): NO